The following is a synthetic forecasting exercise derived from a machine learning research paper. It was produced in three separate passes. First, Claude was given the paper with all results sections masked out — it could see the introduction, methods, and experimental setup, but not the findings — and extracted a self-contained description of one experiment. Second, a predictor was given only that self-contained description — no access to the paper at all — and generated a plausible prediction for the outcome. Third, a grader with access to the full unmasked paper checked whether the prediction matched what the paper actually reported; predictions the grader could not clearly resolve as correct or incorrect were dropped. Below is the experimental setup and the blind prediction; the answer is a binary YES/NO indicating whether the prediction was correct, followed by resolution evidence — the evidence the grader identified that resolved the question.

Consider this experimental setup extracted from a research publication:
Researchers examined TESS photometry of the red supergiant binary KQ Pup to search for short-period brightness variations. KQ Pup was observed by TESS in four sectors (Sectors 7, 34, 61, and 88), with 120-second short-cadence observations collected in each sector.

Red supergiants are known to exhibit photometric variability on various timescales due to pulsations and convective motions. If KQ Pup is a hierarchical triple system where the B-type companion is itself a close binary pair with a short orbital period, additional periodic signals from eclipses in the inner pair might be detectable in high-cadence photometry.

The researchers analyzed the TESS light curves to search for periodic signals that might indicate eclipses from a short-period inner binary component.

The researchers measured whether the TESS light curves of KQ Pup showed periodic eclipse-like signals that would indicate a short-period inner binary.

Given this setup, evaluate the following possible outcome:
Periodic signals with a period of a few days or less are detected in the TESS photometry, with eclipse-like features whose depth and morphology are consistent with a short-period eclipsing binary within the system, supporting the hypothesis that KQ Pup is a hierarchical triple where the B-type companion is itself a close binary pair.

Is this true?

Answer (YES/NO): NO